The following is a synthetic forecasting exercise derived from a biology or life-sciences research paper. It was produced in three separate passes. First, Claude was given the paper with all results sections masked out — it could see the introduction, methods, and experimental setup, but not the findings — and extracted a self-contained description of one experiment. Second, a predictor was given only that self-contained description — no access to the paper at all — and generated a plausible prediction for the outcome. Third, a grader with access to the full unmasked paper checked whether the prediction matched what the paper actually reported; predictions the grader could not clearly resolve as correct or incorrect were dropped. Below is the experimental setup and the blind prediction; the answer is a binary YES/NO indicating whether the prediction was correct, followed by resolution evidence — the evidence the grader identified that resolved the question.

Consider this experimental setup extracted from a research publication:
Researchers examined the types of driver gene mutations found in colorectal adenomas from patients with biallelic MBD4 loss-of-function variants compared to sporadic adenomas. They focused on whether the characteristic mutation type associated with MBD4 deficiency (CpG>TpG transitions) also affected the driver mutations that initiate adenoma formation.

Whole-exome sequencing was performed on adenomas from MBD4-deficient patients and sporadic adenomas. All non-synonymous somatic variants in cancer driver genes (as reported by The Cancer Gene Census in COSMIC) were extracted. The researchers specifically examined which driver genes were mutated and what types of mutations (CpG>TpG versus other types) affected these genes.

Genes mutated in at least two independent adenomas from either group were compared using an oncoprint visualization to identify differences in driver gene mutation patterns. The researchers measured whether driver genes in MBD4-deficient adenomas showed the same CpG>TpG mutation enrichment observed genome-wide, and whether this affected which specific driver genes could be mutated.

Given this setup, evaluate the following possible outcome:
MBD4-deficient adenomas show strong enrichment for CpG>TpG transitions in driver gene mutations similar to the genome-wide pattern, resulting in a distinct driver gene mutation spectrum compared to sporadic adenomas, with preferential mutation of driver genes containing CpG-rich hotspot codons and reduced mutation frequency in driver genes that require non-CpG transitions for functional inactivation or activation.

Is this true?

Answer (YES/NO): NO